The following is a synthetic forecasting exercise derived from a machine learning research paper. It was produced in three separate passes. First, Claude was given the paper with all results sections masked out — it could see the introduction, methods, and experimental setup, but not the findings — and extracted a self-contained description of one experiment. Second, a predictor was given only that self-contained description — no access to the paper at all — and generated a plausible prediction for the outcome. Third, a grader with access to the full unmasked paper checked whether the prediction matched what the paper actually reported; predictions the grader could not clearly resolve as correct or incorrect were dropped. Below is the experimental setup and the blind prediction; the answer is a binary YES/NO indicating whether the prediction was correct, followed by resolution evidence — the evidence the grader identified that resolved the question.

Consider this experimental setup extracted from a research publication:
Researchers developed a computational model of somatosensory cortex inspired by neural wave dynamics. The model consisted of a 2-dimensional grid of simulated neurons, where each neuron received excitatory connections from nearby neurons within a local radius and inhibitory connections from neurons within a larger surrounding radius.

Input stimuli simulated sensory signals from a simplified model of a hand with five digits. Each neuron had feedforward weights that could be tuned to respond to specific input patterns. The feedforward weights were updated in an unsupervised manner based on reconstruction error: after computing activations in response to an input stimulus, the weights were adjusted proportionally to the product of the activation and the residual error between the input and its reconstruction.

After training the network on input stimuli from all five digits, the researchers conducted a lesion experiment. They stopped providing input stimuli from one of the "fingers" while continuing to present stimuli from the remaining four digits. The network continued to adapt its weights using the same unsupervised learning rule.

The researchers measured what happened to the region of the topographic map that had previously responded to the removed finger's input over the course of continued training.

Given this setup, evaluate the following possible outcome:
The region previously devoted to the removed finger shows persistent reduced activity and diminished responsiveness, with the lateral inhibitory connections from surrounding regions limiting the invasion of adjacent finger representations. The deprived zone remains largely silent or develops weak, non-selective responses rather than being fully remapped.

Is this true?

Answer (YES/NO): YES